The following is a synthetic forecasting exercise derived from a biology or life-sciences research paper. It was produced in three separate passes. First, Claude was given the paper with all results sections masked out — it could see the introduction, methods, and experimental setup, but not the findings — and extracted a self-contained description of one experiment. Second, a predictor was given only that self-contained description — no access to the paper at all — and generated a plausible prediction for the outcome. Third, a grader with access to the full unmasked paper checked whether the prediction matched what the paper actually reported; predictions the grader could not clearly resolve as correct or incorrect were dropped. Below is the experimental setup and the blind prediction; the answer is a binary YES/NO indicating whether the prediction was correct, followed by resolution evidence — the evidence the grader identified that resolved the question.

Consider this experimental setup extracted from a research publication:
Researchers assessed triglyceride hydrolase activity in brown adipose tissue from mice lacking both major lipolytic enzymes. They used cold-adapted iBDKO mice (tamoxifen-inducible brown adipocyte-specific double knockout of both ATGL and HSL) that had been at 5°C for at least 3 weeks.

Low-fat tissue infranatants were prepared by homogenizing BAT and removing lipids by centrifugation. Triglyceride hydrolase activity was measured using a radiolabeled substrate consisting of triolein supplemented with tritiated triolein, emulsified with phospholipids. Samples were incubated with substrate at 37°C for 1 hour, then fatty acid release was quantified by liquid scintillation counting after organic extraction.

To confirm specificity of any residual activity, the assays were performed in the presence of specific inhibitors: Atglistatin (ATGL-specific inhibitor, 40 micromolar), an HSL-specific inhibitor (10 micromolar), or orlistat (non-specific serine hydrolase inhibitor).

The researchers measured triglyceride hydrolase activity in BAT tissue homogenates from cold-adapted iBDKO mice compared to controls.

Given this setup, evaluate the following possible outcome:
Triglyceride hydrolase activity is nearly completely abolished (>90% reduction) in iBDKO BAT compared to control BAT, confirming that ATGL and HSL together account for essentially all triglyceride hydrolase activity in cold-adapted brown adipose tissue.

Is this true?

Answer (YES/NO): NO